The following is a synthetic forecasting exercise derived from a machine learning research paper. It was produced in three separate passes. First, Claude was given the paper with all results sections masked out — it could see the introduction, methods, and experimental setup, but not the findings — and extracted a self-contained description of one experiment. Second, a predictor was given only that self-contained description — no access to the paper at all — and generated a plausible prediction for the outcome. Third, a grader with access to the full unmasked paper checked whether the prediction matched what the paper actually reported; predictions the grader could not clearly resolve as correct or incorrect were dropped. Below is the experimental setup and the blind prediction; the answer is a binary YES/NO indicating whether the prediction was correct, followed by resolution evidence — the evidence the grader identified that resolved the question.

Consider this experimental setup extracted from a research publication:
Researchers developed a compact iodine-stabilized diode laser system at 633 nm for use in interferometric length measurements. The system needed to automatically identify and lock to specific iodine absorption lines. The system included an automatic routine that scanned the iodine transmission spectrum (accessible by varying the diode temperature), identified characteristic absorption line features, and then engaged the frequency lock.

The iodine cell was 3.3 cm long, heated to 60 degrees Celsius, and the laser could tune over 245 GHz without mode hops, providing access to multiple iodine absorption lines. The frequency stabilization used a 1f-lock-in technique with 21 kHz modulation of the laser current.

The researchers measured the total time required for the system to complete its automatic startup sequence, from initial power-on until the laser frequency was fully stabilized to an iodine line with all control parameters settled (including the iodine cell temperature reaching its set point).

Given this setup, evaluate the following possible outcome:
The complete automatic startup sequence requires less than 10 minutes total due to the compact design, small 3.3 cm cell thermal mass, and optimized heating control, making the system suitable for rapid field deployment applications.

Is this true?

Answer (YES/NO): NO